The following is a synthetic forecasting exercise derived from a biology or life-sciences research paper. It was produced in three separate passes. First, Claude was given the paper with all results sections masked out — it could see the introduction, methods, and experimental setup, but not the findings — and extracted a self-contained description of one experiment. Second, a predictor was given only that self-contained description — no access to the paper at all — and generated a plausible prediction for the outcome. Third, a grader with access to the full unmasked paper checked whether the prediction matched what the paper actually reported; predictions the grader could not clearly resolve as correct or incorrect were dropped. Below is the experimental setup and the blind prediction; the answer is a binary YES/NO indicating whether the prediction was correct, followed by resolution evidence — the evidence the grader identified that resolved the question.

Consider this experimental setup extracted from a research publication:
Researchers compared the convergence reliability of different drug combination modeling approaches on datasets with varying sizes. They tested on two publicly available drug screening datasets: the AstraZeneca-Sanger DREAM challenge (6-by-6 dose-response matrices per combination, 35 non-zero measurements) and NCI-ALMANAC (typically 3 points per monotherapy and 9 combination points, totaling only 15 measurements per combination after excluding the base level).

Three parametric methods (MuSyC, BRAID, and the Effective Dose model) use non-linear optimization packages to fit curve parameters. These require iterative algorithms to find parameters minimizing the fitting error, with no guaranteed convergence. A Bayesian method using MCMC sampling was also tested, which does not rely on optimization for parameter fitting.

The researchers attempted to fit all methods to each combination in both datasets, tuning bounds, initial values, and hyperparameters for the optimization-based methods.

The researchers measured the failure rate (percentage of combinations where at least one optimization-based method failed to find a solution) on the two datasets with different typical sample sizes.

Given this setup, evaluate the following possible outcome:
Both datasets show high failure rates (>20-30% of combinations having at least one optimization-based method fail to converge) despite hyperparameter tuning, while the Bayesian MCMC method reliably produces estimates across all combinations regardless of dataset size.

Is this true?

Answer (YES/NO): NO